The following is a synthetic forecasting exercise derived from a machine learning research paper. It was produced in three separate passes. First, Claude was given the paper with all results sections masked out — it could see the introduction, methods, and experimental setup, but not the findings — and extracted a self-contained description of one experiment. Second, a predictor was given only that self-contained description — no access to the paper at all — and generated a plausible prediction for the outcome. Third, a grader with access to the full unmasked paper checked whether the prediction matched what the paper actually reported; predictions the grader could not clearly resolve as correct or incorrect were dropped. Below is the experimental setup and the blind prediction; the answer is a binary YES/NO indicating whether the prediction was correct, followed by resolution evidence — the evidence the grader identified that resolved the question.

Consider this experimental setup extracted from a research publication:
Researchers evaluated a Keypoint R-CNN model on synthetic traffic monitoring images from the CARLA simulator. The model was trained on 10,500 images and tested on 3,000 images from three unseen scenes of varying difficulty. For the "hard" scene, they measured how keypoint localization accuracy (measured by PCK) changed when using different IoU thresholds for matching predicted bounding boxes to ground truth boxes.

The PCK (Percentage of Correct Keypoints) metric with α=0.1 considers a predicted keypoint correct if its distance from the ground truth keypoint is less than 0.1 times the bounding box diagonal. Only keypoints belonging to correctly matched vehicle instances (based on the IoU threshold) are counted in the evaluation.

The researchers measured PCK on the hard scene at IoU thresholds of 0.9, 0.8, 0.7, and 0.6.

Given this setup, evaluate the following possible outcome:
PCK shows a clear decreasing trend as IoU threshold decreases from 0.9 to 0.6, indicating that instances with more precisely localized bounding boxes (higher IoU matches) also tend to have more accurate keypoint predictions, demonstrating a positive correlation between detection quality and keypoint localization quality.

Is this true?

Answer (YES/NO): NO